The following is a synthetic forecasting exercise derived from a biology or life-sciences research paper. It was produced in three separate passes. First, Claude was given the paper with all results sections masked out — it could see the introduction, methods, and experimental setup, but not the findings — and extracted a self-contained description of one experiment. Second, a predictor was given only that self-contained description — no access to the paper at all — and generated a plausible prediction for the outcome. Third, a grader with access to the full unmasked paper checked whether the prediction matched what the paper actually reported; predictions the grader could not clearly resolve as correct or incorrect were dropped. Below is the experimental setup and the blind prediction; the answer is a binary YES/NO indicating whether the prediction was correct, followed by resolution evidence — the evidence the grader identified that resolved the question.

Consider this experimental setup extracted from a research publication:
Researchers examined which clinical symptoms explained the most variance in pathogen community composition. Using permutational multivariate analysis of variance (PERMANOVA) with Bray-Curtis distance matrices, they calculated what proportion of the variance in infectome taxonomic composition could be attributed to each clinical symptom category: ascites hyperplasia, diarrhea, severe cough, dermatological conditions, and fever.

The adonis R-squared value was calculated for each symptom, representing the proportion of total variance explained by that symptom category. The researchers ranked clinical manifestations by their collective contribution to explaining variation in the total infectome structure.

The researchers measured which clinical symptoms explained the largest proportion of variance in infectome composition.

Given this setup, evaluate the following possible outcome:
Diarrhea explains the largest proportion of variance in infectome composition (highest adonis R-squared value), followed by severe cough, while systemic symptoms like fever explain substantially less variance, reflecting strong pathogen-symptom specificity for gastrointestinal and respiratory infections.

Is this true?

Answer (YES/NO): NO